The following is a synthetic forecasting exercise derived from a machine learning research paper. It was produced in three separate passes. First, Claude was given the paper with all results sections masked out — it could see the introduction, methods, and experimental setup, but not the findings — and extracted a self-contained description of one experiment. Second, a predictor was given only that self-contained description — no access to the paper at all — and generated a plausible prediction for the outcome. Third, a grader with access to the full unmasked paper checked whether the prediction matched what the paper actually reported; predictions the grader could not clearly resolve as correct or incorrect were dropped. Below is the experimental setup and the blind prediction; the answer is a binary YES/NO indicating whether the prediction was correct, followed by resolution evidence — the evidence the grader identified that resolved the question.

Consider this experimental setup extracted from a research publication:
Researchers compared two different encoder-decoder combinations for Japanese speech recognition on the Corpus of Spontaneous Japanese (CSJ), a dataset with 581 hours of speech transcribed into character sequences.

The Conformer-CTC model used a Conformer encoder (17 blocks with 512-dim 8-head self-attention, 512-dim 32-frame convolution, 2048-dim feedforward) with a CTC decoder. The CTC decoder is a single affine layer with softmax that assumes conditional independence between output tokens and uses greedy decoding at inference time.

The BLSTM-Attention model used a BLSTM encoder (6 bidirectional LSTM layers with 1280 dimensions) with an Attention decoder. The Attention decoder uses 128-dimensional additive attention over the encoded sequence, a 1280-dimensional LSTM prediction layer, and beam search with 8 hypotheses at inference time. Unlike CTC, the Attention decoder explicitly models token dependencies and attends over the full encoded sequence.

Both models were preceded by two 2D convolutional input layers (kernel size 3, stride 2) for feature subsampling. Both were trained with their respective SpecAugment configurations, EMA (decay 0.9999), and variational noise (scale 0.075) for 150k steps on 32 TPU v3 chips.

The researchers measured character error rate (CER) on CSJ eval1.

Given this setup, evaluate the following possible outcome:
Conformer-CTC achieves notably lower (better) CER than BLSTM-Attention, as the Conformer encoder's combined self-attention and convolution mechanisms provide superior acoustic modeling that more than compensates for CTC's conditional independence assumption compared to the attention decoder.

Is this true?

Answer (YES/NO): YES